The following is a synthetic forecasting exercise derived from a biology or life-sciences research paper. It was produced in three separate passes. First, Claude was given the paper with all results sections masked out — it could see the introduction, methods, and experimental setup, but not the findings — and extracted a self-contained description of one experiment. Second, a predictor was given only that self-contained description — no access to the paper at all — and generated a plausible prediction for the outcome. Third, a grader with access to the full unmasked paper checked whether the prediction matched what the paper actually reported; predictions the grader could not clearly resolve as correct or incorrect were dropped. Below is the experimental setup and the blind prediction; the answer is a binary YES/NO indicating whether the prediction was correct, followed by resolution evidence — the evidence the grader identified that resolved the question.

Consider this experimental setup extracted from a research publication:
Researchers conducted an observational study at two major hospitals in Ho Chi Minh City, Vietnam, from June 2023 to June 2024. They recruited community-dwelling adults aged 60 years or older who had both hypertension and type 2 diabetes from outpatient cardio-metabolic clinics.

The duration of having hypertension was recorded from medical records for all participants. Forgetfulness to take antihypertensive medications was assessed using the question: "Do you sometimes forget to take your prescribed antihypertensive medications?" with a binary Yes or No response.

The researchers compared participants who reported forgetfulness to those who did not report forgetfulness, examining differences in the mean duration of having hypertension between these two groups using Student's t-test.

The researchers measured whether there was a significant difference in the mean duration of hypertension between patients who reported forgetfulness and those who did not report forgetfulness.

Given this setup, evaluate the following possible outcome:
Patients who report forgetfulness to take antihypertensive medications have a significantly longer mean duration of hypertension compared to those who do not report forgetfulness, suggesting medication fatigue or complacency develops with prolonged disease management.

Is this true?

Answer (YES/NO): NO